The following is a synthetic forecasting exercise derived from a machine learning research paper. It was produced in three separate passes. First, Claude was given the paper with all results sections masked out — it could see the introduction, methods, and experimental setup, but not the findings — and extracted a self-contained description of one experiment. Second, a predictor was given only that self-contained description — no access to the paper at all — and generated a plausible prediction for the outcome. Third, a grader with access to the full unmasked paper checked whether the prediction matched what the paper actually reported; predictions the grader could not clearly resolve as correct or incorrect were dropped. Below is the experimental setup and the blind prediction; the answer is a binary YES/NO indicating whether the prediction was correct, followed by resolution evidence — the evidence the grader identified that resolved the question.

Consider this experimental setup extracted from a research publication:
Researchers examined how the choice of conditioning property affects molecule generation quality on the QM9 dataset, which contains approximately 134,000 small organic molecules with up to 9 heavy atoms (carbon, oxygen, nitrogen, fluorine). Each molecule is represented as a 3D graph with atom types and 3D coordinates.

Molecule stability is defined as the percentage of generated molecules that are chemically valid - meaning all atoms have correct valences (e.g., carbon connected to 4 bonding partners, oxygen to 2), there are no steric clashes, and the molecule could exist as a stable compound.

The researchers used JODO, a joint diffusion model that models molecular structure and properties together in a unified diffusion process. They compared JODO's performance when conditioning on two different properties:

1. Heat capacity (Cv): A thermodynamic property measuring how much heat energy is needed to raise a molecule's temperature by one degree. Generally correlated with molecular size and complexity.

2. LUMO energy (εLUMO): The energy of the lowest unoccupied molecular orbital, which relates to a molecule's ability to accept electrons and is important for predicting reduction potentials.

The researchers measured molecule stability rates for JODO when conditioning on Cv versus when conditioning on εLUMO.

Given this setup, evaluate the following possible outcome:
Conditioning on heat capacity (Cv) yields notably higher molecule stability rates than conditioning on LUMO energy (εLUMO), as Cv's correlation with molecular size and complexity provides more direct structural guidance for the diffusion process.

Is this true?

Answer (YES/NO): NO